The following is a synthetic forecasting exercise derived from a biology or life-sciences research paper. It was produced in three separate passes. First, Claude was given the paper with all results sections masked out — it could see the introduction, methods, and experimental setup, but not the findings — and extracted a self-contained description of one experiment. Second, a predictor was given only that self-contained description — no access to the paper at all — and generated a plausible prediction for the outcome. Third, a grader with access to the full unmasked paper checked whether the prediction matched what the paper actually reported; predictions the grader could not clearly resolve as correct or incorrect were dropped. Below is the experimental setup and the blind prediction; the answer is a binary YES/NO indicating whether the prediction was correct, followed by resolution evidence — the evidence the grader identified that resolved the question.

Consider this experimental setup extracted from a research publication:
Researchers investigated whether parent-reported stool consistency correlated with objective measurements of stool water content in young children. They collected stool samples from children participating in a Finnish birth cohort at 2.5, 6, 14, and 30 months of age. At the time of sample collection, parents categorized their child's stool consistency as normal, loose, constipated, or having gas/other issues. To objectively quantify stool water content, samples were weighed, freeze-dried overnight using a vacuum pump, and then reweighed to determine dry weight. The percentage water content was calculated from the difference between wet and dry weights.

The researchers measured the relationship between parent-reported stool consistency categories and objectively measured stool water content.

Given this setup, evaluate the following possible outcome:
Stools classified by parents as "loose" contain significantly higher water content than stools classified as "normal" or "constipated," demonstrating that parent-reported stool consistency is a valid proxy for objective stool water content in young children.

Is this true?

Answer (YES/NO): NO